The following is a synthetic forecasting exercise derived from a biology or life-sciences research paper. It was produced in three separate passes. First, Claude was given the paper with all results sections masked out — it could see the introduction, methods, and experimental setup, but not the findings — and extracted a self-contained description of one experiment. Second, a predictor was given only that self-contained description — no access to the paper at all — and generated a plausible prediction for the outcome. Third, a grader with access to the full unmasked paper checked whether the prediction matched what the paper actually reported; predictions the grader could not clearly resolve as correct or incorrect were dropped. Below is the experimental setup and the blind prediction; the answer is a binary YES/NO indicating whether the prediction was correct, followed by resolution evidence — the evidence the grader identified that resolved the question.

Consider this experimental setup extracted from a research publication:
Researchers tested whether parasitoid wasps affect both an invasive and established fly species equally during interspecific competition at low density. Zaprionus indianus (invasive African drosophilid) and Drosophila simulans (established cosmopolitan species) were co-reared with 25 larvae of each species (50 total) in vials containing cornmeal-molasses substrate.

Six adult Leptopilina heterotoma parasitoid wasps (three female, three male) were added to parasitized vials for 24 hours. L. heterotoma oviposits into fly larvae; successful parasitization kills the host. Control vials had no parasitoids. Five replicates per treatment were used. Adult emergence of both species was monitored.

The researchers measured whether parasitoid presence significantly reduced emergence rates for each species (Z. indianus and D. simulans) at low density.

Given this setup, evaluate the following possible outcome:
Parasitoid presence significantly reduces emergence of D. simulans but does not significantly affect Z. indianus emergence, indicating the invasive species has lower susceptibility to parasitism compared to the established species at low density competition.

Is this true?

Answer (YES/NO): NO